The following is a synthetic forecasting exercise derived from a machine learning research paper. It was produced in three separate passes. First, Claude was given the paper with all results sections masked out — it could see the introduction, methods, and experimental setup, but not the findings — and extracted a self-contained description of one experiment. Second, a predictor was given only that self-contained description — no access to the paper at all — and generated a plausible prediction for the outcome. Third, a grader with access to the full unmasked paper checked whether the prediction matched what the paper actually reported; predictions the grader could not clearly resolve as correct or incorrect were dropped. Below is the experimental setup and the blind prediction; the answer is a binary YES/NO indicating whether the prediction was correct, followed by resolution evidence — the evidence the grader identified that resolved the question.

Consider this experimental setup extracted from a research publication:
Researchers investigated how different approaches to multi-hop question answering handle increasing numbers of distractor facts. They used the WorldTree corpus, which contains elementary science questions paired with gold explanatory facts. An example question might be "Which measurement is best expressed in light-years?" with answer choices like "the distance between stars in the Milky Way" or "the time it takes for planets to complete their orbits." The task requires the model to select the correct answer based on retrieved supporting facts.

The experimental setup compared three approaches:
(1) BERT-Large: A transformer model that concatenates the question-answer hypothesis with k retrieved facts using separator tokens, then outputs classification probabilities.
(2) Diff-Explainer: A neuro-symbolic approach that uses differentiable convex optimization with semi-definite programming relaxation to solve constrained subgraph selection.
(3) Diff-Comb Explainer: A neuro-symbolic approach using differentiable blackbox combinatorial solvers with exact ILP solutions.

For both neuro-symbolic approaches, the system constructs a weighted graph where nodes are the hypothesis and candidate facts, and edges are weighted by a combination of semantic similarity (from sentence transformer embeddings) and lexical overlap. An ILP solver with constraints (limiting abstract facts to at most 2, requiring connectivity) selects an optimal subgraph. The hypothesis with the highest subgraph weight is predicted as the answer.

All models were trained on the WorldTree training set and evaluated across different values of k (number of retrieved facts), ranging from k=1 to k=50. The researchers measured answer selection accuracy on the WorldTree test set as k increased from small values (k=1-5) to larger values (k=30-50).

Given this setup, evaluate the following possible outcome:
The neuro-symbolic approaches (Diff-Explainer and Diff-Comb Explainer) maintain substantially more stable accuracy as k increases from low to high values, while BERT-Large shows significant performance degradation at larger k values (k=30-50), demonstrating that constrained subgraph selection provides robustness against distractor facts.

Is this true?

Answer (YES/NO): YES